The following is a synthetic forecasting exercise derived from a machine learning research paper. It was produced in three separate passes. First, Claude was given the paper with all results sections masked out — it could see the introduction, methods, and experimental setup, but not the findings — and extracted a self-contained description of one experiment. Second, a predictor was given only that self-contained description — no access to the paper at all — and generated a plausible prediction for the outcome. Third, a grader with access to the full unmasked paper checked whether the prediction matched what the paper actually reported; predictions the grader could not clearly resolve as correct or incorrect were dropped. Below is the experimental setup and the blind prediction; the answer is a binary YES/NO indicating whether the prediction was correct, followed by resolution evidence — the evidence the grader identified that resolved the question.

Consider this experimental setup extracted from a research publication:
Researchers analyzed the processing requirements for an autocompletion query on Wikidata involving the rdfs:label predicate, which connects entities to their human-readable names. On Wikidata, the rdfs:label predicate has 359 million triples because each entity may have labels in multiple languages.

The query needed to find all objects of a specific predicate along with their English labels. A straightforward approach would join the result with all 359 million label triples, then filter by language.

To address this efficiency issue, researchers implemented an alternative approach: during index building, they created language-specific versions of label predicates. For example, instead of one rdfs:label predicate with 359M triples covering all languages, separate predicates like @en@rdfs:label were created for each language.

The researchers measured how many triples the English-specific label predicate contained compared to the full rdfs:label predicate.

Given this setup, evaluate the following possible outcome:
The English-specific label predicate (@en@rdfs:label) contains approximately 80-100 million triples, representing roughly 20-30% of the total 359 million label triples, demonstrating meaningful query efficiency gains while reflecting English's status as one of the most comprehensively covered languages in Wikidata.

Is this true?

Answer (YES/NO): NO